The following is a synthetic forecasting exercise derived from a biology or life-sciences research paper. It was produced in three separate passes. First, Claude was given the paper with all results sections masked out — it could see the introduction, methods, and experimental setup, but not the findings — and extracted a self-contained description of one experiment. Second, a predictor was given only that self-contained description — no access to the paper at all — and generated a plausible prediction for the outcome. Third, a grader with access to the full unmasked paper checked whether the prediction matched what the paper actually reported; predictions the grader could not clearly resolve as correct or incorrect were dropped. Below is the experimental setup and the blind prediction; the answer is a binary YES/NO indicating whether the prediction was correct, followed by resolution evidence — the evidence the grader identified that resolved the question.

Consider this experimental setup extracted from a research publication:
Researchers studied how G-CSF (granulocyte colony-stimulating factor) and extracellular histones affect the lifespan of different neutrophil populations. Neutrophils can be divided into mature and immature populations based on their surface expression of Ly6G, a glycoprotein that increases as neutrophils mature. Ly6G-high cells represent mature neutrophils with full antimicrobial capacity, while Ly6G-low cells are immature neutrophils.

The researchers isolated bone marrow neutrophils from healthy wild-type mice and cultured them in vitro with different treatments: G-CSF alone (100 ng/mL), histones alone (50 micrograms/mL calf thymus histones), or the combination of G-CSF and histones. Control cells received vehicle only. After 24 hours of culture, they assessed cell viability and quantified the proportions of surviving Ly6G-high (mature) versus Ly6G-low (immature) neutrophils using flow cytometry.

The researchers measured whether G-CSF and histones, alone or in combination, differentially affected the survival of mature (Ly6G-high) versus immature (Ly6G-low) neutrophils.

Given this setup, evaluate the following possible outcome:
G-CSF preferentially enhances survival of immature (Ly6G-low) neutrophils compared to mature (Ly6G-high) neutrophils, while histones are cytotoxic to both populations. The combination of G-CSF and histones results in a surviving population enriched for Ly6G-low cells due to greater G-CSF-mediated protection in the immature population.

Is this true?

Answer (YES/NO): NO